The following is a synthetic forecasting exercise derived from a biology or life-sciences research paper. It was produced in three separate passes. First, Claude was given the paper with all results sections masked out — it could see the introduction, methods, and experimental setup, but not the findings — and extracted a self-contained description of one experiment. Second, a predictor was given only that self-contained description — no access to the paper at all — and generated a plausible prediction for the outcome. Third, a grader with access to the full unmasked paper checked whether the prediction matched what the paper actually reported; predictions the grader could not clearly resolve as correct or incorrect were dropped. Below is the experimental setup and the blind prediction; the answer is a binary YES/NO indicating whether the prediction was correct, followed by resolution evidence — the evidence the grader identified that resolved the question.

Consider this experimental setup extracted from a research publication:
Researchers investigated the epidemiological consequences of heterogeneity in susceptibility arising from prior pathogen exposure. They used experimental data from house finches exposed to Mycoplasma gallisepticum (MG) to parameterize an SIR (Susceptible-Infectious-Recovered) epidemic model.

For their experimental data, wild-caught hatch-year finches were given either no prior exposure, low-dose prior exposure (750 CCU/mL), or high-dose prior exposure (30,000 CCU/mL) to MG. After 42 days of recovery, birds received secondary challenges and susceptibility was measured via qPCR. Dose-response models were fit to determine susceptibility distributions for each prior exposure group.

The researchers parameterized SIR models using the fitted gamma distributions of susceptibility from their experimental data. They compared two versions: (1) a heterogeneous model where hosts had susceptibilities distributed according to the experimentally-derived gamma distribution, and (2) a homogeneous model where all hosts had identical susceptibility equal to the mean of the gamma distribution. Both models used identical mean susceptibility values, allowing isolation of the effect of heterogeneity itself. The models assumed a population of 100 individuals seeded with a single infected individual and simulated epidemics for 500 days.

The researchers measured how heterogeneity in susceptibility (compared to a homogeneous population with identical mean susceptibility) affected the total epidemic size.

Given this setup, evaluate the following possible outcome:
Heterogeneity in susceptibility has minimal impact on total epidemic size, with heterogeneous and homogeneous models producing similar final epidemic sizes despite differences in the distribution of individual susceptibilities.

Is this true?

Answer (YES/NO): NO